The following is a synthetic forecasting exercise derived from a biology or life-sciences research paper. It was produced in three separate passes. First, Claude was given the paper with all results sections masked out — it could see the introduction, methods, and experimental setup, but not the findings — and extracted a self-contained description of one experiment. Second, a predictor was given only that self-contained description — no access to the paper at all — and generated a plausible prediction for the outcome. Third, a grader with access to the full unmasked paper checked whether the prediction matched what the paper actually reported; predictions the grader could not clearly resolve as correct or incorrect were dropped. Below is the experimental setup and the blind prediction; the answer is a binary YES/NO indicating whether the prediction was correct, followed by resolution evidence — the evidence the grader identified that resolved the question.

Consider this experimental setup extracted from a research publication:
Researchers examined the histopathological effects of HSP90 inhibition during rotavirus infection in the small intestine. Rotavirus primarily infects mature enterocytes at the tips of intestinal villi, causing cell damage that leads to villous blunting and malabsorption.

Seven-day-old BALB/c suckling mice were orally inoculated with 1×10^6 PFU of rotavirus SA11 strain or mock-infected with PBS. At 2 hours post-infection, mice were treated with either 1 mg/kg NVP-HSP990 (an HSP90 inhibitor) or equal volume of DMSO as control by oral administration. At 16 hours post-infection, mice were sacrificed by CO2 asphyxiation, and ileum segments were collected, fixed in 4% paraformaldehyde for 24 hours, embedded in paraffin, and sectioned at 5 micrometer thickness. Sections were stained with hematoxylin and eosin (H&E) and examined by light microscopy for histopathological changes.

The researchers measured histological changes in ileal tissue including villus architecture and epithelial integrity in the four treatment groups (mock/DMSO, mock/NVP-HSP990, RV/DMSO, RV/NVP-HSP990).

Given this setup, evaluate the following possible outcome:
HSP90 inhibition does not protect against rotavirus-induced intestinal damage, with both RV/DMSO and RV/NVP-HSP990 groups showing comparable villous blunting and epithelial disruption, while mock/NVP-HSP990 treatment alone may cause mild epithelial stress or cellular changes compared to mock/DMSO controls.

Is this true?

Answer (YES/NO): NO